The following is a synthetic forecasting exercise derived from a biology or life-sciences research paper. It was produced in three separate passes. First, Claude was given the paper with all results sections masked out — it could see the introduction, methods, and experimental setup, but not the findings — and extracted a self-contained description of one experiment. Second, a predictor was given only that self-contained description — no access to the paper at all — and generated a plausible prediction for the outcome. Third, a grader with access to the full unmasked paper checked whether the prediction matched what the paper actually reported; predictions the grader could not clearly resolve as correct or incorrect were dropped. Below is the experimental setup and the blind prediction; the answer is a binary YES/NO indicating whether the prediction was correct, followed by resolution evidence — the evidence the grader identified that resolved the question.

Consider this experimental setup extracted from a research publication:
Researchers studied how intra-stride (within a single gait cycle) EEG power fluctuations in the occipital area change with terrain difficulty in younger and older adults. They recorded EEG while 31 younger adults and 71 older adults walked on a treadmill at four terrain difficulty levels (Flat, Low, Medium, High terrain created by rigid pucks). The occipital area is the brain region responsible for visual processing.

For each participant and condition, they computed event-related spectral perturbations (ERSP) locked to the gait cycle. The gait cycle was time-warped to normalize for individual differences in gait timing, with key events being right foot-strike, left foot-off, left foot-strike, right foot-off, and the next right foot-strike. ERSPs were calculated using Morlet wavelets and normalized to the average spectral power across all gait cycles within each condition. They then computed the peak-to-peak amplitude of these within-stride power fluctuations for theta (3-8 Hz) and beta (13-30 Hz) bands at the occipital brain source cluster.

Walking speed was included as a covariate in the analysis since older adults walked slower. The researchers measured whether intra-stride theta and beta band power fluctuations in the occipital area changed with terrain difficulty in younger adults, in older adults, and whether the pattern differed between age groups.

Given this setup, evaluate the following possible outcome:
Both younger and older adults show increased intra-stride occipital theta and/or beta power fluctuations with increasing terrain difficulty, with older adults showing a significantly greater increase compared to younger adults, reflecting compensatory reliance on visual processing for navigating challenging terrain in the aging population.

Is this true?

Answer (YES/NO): NO